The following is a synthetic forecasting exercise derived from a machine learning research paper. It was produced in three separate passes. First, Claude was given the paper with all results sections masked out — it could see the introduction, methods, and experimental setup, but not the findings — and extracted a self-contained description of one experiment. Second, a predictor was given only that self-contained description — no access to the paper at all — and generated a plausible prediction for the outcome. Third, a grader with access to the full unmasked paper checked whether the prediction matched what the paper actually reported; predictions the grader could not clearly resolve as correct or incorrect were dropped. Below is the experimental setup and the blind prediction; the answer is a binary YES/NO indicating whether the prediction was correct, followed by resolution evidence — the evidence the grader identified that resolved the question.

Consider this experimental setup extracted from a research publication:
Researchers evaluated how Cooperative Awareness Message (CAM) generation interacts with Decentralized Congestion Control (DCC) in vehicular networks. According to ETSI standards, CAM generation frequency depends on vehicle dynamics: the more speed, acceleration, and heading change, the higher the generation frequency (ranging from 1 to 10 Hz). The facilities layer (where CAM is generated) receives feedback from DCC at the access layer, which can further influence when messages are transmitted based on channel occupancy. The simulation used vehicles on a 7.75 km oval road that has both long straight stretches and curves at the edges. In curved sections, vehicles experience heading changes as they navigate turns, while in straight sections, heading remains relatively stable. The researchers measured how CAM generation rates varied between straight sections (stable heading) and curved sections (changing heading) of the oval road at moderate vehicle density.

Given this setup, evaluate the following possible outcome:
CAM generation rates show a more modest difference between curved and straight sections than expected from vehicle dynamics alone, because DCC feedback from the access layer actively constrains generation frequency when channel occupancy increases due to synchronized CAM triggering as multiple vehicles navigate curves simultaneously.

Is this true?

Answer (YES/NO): NO